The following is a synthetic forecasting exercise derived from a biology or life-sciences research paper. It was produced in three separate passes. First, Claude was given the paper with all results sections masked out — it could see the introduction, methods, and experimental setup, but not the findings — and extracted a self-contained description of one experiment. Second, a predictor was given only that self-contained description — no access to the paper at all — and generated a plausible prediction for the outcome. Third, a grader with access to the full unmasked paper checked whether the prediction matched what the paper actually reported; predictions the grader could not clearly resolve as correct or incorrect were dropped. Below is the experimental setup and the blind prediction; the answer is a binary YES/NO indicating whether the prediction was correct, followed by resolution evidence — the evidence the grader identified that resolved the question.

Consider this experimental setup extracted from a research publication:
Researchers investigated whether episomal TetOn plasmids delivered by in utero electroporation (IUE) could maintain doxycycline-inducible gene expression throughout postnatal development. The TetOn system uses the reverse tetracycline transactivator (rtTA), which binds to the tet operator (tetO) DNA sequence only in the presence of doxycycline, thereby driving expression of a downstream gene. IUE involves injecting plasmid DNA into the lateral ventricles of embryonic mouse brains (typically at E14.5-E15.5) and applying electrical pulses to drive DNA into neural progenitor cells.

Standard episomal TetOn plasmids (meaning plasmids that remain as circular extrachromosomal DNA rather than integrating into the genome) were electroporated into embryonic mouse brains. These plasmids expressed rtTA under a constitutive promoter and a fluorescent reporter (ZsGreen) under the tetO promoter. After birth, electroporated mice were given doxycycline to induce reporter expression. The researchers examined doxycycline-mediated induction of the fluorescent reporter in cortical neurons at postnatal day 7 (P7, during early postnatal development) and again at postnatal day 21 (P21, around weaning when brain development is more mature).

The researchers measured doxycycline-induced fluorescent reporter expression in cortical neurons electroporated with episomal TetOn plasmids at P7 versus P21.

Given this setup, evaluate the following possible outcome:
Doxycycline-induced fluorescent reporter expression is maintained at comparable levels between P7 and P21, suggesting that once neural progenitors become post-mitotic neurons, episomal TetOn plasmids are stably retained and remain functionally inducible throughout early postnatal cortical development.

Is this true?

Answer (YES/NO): NO